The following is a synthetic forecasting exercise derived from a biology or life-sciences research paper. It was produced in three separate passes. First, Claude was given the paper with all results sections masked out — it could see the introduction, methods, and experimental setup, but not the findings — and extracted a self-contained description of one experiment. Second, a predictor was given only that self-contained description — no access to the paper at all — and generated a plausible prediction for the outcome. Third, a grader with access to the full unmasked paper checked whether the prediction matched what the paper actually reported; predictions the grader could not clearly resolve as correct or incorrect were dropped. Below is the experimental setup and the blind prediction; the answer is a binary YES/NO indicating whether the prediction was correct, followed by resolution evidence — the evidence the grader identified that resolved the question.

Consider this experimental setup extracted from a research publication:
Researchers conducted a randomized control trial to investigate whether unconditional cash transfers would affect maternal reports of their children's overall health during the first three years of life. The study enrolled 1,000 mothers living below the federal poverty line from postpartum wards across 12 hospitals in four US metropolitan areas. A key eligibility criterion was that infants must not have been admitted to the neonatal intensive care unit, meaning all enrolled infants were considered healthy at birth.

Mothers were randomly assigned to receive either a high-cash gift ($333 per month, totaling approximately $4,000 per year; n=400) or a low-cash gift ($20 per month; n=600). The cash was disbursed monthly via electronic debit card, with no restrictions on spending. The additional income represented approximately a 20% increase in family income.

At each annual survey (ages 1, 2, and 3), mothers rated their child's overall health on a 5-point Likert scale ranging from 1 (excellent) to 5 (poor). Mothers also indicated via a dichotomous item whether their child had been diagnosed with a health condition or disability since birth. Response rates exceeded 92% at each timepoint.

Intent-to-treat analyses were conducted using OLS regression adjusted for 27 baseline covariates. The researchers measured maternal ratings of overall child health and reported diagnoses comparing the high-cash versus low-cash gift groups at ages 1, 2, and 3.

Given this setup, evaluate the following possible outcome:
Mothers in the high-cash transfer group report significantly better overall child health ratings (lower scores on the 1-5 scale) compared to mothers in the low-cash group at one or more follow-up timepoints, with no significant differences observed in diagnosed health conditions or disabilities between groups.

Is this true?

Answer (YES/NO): NO